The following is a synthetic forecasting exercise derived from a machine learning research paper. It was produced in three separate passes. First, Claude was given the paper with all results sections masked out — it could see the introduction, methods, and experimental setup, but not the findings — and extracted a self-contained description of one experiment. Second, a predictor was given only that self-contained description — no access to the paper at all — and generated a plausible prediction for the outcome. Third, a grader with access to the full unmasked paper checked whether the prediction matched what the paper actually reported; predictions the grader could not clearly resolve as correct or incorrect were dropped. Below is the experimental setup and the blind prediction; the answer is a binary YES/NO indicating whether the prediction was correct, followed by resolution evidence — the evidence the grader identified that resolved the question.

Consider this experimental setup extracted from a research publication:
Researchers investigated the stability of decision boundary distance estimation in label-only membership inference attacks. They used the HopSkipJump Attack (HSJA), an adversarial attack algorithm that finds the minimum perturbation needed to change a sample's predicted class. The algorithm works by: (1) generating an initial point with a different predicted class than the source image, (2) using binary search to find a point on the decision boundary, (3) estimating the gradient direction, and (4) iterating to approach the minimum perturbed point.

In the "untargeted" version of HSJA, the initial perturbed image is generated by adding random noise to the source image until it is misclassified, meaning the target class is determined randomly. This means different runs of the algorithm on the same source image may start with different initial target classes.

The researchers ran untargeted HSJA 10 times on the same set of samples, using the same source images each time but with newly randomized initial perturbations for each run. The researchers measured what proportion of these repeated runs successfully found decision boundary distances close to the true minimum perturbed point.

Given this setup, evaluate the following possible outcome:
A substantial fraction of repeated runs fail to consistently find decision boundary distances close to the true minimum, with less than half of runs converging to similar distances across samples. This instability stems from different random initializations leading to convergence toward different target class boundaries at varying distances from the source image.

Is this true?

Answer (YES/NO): NO